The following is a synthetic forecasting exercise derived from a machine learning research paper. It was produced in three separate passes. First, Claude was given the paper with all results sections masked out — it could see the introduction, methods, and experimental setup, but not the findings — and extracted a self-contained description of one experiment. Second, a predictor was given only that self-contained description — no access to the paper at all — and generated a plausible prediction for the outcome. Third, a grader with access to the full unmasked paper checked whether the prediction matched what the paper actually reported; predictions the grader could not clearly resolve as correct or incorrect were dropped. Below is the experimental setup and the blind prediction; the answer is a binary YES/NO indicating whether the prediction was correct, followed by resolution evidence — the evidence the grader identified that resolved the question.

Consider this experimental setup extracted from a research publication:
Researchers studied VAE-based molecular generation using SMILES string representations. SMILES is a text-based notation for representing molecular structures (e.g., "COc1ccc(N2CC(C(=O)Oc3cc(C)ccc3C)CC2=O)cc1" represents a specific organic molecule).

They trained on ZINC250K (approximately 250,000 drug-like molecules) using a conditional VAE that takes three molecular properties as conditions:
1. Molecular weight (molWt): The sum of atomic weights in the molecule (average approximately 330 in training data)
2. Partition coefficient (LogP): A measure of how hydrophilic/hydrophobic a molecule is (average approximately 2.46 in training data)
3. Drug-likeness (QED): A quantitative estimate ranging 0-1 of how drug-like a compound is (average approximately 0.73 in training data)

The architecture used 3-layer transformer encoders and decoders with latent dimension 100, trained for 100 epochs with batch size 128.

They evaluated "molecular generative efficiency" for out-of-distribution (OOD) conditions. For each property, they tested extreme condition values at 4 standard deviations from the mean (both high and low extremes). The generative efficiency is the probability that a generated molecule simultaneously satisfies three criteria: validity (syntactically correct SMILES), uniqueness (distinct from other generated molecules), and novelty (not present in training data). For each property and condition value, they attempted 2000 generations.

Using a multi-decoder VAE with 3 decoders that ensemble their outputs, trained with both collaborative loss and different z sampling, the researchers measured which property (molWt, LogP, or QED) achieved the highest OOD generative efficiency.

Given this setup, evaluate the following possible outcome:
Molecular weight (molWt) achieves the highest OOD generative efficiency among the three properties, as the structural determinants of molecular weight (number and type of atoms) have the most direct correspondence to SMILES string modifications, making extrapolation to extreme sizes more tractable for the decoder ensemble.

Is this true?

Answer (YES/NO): NO